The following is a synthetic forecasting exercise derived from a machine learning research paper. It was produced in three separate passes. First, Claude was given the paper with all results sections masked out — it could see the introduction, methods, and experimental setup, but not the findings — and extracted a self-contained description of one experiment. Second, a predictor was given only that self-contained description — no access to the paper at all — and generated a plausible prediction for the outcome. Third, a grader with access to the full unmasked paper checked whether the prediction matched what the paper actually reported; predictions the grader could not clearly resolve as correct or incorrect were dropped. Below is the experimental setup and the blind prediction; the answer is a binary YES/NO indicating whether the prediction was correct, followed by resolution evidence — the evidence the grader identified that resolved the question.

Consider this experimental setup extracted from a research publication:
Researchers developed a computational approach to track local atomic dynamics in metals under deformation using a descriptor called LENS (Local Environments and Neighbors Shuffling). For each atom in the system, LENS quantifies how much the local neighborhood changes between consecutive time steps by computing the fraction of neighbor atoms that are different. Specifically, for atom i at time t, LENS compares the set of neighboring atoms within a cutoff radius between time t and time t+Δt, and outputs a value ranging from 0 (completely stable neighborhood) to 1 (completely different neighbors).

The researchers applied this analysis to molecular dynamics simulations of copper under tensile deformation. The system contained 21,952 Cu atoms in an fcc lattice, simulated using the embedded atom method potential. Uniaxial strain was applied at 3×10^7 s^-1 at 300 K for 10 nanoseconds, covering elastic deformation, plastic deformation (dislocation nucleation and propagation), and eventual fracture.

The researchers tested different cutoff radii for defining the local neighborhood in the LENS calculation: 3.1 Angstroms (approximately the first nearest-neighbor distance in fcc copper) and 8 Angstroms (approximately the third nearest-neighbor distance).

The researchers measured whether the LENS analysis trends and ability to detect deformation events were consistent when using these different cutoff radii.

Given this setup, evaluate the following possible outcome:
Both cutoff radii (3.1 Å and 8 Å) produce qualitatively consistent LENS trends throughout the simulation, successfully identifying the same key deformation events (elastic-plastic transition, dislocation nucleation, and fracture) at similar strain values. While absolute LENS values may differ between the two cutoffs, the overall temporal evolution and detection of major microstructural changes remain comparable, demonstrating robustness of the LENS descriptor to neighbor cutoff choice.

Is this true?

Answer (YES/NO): YES